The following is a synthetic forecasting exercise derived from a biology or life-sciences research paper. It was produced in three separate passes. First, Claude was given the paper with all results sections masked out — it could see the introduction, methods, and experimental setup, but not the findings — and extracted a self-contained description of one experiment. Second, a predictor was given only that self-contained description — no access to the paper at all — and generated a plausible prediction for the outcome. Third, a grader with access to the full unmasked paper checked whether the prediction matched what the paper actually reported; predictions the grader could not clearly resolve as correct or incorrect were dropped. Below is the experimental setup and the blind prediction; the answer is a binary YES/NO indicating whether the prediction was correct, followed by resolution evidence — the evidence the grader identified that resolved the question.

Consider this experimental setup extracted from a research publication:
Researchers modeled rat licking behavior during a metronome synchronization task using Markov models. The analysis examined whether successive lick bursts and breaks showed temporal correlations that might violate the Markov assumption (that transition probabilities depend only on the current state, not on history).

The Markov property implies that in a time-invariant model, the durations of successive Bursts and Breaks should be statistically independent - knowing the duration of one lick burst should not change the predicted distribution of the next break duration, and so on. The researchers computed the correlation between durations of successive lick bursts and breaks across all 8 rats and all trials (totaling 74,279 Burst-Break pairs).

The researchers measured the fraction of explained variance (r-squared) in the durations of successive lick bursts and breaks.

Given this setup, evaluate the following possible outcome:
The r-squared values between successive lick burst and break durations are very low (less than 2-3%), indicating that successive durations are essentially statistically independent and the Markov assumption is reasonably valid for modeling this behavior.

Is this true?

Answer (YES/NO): YES